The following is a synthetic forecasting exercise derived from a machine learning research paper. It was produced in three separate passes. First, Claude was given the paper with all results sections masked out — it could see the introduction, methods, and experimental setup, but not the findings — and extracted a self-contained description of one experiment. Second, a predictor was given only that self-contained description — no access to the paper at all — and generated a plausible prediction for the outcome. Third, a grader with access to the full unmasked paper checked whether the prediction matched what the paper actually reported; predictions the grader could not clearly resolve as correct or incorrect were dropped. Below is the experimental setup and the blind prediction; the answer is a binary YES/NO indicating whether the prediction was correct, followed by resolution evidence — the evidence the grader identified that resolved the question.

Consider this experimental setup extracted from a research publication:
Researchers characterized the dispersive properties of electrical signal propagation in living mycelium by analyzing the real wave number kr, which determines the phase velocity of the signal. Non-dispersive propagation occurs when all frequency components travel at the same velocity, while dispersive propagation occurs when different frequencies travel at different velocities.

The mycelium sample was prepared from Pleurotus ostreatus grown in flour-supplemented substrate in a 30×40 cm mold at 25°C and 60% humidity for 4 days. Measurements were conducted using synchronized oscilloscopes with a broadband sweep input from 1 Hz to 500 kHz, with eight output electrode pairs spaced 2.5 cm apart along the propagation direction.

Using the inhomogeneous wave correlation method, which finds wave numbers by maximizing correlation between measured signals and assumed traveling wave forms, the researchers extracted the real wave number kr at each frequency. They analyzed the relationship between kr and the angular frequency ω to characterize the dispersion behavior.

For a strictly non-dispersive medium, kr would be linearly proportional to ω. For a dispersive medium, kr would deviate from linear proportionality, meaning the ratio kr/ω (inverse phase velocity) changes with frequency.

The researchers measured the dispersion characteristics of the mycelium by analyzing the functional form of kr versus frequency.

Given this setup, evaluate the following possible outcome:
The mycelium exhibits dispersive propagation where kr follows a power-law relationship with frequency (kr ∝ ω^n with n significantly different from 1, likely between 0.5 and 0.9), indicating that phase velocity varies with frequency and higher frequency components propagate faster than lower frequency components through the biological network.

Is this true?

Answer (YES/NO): NO